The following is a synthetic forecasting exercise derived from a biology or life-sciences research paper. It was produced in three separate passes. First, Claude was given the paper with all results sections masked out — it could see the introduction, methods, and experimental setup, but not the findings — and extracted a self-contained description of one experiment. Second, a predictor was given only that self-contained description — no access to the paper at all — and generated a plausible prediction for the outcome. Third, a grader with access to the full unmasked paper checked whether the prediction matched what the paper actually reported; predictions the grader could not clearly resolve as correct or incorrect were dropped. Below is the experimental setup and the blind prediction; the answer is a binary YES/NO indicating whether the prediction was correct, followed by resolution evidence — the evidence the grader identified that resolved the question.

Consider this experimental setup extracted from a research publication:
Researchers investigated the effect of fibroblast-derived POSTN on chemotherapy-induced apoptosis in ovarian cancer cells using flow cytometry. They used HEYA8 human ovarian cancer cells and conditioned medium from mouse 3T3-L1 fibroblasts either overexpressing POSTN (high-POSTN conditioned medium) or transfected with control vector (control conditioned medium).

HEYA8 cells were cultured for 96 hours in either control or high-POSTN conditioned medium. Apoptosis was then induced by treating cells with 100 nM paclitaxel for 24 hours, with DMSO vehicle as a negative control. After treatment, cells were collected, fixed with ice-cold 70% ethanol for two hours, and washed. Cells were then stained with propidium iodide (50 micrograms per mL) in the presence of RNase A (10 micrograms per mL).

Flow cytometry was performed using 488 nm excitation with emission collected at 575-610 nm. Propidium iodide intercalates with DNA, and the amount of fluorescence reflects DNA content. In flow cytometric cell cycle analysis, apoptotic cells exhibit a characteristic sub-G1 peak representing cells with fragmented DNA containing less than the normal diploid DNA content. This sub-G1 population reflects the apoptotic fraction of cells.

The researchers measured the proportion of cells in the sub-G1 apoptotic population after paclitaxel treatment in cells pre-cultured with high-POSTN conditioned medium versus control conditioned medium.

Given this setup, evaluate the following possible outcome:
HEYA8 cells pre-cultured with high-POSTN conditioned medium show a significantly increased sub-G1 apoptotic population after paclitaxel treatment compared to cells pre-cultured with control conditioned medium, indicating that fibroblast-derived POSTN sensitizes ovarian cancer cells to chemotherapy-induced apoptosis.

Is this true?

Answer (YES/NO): NO